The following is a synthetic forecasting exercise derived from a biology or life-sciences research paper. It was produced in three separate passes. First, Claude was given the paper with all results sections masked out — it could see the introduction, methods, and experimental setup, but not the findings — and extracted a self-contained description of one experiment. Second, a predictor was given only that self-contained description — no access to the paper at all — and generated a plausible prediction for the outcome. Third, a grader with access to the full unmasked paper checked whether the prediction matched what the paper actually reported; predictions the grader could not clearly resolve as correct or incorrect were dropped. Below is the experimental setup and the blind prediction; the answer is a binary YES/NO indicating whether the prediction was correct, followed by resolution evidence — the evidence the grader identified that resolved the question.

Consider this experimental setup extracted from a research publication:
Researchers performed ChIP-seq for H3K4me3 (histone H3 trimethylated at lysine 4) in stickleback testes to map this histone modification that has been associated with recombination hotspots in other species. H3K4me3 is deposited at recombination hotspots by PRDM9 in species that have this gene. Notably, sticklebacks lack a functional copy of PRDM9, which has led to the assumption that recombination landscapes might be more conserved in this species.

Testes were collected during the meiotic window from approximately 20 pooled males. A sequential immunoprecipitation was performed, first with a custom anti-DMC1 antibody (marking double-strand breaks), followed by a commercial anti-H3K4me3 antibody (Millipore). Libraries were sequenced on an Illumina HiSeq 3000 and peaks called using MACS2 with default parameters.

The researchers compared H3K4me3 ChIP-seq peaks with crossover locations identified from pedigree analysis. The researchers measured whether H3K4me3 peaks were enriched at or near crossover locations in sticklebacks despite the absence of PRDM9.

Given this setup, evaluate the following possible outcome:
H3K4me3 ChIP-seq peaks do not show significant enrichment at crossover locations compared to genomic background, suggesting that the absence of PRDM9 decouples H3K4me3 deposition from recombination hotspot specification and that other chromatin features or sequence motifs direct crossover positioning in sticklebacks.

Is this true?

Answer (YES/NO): NO